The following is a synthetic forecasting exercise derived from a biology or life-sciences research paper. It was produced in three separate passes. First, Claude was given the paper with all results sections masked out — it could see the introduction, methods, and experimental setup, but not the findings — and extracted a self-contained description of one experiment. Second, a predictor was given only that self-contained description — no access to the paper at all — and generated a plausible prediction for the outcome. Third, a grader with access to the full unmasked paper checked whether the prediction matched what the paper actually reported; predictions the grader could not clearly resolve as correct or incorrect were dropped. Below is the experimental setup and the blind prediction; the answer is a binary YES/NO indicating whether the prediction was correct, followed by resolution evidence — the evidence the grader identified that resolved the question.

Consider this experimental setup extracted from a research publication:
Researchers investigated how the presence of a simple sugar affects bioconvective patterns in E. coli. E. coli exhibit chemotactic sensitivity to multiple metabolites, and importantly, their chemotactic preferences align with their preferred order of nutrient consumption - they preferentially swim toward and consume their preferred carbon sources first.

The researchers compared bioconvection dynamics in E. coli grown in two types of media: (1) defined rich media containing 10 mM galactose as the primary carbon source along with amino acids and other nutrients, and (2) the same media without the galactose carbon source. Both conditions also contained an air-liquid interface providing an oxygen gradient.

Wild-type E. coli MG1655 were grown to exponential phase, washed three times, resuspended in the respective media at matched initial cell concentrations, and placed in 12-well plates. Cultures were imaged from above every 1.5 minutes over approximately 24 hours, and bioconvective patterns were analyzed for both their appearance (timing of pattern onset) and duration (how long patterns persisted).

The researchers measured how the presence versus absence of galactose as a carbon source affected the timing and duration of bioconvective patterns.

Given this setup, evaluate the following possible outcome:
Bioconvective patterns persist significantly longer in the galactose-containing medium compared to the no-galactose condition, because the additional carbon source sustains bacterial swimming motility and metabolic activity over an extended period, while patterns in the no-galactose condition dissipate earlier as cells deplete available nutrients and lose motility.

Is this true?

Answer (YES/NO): YES